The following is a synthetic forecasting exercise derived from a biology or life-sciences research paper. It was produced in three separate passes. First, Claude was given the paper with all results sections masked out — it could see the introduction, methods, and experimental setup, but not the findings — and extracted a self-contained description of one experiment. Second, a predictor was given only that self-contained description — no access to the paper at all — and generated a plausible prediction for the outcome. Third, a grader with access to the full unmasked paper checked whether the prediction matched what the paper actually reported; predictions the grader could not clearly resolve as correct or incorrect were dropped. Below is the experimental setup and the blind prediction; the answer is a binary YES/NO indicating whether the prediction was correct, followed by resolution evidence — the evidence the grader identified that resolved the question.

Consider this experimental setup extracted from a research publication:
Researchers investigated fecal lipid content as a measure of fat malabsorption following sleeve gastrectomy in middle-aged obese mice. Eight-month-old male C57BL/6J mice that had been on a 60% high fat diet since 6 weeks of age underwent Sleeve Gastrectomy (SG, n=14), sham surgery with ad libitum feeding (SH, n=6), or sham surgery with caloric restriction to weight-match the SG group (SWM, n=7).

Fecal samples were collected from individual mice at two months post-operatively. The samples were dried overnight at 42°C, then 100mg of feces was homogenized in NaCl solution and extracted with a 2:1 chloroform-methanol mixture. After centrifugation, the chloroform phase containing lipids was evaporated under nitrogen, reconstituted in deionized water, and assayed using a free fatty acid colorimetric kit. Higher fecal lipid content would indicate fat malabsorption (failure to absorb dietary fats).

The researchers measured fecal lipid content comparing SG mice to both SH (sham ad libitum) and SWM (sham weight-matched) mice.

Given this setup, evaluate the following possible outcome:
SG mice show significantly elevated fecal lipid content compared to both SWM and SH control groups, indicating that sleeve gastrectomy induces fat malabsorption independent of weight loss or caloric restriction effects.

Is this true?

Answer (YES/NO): NO